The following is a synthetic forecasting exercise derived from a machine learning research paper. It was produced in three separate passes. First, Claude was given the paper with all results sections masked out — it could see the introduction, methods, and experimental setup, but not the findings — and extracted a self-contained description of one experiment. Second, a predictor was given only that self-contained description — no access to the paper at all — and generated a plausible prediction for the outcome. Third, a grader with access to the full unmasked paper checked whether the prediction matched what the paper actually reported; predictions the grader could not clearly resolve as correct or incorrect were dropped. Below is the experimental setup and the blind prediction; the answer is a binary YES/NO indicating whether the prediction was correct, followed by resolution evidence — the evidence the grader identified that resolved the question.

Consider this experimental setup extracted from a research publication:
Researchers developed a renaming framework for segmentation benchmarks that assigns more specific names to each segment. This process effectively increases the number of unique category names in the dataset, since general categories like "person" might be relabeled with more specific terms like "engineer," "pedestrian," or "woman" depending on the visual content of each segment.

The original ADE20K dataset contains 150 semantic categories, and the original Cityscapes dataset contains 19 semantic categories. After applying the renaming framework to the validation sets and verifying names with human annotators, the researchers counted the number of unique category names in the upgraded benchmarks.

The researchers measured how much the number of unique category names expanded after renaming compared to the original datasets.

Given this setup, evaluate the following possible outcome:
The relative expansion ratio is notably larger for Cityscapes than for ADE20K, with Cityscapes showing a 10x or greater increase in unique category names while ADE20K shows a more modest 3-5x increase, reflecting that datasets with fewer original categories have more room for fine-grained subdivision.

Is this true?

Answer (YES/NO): NO